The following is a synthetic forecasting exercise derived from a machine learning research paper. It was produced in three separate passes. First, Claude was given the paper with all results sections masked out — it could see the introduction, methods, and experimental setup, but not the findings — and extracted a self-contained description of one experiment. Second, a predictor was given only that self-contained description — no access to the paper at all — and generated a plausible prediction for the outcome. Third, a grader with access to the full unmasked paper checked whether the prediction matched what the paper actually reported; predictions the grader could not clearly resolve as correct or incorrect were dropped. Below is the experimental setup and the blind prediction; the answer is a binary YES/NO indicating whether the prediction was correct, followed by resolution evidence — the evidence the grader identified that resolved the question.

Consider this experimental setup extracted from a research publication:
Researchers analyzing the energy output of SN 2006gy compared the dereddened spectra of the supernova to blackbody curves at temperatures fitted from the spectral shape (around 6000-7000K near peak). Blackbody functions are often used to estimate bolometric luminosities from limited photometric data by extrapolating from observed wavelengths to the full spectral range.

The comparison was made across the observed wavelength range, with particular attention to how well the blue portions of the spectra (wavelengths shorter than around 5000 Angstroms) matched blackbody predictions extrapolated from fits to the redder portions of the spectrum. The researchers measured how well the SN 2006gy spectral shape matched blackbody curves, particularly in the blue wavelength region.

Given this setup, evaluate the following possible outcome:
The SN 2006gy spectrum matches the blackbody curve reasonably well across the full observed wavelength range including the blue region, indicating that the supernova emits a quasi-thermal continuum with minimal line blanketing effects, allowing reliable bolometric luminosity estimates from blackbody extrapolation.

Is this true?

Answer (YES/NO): NO